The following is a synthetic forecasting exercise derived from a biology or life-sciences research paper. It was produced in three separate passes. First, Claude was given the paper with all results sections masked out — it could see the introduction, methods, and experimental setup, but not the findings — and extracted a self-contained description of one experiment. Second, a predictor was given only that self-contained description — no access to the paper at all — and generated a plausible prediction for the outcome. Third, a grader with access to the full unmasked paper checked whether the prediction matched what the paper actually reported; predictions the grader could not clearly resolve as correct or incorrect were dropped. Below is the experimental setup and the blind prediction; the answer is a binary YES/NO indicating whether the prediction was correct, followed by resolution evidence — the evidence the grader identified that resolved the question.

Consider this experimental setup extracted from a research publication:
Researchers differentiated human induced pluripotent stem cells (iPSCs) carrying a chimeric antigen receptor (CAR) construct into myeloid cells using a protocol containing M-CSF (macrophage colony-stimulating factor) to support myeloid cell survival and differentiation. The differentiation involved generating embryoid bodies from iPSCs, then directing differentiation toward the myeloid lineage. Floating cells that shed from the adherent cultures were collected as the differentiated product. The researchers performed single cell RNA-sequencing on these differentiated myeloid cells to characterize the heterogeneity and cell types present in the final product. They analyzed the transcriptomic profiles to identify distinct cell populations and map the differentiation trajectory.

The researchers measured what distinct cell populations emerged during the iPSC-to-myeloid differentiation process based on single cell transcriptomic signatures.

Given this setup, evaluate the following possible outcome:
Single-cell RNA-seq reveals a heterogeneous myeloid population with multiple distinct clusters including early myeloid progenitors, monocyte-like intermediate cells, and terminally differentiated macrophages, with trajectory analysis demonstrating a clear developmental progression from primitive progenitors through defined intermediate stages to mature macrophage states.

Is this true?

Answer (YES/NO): NO